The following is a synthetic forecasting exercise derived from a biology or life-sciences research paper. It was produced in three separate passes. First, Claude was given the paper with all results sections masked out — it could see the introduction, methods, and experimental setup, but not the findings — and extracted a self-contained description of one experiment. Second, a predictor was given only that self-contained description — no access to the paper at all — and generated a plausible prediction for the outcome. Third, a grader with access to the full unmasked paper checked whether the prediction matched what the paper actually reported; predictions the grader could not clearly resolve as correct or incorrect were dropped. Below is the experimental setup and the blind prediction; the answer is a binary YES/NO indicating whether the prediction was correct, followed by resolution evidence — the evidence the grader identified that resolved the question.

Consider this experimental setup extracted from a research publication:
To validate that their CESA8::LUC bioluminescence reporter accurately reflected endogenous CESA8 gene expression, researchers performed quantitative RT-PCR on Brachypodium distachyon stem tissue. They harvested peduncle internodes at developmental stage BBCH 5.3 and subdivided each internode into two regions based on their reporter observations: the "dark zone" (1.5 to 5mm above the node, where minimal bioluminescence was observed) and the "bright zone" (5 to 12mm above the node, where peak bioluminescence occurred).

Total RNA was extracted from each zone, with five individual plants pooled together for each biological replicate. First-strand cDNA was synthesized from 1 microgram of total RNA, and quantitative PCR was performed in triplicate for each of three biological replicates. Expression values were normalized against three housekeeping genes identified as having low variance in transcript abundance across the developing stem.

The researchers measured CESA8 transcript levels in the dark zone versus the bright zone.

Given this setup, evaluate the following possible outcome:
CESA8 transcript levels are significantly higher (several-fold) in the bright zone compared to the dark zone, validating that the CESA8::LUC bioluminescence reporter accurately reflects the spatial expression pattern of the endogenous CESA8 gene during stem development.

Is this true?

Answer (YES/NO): YES